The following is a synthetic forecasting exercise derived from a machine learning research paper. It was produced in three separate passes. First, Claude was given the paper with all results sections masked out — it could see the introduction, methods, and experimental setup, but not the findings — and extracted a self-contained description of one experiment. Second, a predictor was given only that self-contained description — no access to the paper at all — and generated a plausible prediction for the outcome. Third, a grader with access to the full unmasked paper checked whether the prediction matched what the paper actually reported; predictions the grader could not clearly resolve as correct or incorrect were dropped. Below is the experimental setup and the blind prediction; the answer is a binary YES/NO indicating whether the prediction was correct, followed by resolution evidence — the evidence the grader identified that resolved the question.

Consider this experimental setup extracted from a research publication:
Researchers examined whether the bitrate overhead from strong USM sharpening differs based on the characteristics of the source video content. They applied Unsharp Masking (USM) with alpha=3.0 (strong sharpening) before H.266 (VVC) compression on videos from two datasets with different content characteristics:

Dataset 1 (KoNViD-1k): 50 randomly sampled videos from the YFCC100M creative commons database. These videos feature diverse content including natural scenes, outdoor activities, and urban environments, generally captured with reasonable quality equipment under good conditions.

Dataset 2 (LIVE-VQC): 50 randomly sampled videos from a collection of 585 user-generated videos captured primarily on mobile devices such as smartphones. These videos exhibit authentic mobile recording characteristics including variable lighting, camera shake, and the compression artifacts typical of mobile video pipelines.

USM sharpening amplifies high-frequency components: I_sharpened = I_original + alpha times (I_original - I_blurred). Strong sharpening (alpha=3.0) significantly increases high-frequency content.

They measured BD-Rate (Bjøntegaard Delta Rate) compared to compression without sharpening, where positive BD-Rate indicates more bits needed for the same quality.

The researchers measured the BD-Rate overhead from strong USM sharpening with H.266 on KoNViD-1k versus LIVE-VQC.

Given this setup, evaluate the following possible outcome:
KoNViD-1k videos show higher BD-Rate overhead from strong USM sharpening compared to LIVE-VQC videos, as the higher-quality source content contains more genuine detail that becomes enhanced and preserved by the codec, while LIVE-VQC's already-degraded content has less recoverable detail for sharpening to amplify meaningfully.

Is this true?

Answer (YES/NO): NO